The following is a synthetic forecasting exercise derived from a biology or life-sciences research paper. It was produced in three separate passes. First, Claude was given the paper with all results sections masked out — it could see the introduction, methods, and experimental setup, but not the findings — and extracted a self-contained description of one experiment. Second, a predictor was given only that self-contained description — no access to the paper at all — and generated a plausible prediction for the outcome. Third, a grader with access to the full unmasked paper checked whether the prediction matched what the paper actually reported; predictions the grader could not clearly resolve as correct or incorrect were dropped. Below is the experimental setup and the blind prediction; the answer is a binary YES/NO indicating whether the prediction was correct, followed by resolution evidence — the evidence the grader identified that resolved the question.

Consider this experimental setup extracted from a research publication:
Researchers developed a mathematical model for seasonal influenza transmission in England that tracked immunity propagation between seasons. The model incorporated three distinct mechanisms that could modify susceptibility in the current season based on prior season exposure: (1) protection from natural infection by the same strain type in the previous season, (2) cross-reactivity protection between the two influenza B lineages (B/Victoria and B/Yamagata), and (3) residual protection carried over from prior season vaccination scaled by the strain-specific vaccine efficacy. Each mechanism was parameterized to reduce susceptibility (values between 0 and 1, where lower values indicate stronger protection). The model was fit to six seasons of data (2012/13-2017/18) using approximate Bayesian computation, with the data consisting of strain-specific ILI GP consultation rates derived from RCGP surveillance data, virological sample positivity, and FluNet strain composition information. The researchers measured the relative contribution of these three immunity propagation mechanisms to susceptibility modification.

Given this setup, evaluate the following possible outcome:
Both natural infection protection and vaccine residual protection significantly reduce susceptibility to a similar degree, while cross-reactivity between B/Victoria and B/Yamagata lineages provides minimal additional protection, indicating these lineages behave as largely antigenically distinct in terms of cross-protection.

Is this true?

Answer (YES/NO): NO